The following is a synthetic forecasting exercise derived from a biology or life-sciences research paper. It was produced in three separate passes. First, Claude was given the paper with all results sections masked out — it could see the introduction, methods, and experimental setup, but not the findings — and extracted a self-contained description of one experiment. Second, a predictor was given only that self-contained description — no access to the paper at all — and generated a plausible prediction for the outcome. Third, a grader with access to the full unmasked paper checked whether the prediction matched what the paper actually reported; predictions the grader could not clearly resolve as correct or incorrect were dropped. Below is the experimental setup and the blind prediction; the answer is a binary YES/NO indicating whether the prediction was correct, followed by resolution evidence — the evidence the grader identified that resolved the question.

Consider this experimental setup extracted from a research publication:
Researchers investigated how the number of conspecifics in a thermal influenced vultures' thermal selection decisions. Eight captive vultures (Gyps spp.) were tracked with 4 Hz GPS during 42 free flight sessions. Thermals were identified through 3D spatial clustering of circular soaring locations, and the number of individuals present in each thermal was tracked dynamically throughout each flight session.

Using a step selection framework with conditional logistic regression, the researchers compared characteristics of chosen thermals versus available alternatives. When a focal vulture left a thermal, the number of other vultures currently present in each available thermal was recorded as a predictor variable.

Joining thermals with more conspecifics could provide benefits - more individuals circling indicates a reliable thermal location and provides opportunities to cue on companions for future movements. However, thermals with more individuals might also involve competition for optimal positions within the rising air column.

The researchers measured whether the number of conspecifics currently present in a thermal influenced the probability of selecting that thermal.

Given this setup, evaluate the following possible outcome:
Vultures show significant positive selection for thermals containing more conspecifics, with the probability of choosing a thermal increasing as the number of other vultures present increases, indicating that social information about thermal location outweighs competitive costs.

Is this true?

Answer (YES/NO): YES